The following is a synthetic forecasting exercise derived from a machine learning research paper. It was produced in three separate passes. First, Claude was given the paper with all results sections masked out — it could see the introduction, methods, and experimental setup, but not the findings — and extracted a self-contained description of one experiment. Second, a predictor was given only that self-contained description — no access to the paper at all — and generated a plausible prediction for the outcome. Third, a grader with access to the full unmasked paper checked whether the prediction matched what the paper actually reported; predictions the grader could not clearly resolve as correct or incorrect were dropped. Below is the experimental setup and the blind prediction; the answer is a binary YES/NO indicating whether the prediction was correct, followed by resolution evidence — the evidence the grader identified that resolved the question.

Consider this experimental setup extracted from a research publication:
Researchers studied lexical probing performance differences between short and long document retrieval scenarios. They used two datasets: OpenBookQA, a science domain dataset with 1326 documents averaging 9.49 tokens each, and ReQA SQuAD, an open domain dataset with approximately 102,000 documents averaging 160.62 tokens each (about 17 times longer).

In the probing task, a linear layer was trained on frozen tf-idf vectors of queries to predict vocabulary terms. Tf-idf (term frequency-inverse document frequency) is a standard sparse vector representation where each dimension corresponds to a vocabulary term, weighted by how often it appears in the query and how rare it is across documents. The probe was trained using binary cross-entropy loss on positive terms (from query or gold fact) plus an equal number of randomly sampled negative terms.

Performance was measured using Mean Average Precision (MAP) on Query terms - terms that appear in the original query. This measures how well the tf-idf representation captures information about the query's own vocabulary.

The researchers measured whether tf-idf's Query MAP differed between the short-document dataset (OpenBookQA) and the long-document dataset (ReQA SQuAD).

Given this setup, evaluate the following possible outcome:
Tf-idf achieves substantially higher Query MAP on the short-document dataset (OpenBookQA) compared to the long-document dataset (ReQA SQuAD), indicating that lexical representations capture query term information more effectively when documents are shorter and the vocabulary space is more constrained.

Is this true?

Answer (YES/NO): YES